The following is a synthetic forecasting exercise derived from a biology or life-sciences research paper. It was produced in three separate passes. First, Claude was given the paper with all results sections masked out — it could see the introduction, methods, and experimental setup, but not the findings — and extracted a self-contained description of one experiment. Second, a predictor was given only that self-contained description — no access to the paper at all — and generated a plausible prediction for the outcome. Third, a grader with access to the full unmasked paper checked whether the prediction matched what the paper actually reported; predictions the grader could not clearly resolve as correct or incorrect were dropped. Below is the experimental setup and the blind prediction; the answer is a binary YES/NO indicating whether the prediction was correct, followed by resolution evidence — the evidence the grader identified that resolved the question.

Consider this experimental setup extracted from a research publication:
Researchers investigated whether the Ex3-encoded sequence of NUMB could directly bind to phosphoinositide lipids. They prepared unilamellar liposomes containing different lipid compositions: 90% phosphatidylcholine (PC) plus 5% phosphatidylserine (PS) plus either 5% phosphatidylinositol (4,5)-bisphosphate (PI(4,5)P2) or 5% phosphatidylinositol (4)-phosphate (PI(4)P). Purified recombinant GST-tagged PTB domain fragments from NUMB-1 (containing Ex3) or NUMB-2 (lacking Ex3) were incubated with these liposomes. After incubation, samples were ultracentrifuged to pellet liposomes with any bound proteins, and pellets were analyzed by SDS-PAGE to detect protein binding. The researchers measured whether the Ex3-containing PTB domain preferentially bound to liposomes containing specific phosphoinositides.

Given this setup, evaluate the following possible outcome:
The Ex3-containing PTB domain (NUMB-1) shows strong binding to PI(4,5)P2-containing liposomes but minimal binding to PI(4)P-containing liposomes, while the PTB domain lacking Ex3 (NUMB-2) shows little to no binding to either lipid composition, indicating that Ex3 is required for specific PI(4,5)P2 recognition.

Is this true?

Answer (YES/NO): YES